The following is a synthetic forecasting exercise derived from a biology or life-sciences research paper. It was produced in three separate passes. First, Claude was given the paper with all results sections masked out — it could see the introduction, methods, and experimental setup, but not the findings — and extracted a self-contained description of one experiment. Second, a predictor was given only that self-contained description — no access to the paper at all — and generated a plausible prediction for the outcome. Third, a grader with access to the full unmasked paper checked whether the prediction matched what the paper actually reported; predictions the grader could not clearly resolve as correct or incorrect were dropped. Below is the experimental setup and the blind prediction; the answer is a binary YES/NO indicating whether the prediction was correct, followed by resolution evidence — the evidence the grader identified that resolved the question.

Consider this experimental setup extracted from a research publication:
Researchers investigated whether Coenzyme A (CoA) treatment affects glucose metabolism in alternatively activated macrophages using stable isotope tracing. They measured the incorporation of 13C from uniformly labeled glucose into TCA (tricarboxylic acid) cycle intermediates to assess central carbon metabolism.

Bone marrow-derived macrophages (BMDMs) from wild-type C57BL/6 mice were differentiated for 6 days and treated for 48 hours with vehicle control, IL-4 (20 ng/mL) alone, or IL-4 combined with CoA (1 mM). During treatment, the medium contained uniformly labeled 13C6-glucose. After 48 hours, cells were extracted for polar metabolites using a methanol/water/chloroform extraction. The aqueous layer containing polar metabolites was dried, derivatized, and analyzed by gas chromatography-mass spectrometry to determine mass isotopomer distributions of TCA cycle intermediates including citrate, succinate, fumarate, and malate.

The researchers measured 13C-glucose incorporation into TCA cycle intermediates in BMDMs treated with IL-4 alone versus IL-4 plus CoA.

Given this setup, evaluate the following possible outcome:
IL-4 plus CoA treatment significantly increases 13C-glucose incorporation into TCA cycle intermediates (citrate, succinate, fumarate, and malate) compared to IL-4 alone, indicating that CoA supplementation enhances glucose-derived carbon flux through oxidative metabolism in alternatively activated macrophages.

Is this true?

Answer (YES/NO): NO